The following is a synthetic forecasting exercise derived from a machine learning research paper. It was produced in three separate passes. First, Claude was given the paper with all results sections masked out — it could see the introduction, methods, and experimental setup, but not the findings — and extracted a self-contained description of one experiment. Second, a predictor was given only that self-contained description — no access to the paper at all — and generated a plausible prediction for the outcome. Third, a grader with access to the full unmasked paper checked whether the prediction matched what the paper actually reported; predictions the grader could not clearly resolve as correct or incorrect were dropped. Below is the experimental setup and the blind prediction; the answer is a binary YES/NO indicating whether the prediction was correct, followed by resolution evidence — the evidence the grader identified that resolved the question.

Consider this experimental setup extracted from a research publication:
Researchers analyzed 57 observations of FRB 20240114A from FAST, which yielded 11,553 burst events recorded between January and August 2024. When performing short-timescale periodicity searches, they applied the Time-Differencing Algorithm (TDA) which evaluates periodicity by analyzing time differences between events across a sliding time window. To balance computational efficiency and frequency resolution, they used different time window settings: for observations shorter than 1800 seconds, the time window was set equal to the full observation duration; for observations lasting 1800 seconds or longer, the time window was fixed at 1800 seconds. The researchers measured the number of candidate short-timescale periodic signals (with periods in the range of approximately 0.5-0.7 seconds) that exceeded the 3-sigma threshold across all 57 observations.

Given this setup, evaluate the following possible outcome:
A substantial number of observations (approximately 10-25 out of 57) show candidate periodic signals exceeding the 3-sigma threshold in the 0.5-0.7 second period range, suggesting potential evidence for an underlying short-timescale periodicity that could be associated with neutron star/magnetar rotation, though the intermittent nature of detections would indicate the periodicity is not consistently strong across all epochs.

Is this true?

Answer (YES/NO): NO